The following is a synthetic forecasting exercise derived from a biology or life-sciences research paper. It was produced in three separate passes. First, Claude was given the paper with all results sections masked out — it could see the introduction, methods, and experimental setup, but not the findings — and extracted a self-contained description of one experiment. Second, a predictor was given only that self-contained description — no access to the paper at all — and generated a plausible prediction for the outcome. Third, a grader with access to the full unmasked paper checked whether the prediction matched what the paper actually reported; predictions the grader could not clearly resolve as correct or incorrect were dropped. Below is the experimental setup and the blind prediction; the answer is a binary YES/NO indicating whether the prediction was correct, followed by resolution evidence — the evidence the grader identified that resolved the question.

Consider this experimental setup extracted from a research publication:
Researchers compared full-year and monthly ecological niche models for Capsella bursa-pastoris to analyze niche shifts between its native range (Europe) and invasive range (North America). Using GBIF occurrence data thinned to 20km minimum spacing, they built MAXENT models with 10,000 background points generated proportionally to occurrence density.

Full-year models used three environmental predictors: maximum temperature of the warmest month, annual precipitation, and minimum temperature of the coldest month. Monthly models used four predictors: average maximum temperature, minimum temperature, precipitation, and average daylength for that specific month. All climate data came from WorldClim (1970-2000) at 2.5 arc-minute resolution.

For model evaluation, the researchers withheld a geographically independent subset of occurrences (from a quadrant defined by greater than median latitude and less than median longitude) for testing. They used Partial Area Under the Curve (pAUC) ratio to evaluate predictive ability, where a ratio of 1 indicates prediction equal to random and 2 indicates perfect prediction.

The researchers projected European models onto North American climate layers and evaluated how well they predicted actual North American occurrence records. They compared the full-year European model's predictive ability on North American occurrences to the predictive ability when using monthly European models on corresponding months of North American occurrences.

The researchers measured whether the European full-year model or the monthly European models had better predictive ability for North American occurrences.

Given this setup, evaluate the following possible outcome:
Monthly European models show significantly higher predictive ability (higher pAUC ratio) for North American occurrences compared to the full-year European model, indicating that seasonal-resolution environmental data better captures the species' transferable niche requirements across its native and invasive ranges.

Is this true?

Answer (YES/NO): NO